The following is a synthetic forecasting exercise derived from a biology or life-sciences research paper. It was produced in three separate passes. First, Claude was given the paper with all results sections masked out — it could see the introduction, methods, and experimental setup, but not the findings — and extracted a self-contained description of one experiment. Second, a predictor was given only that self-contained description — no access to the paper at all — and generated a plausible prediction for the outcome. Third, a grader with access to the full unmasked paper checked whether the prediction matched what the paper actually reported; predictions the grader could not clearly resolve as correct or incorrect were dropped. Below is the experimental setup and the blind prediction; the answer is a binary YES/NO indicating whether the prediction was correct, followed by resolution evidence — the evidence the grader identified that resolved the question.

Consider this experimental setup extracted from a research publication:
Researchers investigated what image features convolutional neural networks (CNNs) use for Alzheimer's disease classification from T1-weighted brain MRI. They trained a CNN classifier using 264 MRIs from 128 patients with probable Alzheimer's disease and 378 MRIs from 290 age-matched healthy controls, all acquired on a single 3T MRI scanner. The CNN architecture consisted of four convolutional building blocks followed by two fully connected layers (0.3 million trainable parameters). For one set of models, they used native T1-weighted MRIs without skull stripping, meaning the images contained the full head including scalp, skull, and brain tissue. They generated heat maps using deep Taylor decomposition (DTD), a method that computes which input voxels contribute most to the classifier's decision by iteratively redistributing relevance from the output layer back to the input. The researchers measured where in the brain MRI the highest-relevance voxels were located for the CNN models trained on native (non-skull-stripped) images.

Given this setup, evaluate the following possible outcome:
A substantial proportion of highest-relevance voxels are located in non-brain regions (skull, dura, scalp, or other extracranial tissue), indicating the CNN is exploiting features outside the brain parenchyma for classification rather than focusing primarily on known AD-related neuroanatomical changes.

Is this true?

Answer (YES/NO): YES